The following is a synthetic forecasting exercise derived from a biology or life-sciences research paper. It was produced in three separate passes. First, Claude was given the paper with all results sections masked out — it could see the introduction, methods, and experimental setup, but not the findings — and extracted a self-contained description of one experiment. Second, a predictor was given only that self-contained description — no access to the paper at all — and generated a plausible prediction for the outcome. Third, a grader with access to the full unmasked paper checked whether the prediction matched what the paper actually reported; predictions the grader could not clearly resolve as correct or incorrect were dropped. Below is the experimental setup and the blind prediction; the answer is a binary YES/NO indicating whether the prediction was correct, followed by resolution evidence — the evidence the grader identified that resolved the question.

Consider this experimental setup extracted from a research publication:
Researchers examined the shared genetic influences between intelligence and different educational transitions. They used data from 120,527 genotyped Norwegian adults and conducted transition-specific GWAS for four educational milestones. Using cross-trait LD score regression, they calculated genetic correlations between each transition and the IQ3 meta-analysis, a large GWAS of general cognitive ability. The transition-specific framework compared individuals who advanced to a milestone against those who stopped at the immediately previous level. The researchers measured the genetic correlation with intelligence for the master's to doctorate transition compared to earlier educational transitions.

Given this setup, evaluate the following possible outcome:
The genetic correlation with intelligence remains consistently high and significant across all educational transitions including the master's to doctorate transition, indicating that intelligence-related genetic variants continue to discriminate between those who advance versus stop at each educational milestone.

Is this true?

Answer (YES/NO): NO